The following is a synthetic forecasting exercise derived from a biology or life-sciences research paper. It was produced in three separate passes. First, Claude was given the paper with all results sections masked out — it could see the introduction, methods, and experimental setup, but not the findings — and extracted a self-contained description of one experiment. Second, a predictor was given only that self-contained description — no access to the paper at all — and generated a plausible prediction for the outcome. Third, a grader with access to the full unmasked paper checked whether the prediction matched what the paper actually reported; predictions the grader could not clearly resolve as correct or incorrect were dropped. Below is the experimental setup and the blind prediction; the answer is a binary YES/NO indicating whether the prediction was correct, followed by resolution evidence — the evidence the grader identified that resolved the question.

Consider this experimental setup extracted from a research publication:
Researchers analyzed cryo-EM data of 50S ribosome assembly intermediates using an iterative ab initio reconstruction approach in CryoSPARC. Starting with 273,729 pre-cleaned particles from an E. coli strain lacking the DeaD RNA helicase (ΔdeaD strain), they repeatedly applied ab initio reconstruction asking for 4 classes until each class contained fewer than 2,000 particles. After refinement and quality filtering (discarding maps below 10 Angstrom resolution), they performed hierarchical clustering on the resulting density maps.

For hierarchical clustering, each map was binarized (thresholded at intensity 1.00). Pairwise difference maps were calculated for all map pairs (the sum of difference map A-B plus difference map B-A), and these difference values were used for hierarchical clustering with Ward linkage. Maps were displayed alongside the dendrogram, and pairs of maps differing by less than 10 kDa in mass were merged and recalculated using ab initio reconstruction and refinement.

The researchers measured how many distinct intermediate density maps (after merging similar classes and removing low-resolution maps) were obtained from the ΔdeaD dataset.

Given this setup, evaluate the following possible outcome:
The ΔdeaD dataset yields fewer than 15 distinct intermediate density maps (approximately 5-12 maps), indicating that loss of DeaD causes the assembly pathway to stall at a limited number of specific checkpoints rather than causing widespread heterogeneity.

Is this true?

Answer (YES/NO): NO